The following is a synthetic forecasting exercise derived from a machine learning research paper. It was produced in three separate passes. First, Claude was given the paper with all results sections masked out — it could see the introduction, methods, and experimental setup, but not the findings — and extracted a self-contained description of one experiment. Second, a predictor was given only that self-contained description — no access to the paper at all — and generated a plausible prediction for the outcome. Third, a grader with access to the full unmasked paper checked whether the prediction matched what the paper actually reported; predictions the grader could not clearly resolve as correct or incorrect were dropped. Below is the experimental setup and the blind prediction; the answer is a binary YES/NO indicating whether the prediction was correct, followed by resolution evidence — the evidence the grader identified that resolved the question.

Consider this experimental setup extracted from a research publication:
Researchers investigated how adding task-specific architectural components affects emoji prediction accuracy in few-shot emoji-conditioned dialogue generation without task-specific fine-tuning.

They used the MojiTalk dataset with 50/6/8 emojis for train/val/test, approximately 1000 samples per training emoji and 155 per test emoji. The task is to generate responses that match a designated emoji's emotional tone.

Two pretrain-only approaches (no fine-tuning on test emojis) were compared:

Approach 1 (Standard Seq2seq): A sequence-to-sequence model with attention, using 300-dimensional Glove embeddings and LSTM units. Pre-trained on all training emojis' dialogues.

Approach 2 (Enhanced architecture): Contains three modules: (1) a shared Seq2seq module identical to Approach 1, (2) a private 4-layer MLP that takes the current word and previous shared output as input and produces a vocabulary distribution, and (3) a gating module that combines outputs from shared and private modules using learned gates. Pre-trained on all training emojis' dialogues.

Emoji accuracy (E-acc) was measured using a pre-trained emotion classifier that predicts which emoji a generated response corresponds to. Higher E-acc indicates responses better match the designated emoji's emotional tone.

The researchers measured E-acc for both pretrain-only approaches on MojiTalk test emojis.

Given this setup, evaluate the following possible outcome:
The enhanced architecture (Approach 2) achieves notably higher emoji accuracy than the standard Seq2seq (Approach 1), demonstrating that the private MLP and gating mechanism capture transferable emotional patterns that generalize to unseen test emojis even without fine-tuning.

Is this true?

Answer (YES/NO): NO